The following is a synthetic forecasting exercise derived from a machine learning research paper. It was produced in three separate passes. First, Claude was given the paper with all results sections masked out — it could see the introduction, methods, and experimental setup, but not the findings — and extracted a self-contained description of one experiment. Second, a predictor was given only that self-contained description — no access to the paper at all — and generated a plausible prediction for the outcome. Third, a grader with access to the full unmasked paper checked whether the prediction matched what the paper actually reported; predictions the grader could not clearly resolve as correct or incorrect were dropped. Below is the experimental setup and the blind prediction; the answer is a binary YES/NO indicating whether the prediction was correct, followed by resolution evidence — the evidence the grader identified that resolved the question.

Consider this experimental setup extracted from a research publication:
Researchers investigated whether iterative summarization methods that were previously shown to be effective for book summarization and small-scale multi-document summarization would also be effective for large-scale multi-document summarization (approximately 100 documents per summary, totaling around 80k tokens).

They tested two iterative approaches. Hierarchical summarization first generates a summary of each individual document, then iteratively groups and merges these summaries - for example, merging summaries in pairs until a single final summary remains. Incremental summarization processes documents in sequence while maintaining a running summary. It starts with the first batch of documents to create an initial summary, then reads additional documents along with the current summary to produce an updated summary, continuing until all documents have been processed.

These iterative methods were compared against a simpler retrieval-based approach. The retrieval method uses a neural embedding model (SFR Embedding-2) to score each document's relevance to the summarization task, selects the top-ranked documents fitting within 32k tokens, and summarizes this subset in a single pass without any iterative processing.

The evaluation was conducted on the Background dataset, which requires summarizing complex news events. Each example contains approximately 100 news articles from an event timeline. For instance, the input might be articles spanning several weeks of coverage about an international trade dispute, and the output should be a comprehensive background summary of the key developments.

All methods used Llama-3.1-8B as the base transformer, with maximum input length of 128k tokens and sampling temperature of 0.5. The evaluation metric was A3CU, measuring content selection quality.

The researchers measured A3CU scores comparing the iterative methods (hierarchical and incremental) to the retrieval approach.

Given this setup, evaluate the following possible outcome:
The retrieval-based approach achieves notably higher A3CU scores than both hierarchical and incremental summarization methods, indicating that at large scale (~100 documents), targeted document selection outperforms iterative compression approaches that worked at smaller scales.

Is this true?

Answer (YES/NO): YES